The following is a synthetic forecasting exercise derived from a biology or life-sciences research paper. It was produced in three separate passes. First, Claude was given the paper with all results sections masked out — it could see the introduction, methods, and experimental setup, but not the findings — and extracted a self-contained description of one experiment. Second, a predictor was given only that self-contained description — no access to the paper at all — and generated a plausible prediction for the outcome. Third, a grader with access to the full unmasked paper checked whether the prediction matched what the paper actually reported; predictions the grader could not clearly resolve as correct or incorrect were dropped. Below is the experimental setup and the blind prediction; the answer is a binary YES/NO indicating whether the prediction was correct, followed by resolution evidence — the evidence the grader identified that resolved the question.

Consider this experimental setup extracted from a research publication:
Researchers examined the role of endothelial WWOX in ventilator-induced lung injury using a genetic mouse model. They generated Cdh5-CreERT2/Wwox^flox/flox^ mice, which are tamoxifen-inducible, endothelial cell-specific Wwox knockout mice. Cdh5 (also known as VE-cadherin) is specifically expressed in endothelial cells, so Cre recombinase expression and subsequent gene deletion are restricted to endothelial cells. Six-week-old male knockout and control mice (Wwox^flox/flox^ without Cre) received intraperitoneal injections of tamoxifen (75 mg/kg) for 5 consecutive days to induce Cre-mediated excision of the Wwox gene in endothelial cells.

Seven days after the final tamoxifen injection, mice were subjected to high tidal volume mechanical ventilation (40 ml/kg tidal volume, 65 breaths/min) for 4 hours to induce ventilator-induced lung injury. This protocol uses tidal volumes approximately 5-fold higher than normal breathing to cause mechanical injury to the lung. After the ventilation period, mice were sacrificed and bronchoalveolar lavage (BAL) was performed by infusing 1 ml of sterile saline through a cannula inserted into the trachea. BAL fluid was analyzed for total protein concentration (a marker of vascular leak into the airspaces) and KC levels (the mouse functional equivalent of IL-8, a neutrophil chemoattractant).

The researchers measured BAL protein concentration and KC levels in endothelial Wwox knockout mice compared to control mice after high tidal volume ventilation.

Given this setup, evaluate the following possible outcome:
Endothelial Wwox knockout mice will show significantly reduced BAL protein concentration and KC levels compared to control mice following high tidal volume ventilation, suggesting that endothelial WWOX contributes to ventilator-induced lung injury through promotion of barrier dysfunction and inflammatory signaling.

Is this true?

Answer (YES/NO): NO